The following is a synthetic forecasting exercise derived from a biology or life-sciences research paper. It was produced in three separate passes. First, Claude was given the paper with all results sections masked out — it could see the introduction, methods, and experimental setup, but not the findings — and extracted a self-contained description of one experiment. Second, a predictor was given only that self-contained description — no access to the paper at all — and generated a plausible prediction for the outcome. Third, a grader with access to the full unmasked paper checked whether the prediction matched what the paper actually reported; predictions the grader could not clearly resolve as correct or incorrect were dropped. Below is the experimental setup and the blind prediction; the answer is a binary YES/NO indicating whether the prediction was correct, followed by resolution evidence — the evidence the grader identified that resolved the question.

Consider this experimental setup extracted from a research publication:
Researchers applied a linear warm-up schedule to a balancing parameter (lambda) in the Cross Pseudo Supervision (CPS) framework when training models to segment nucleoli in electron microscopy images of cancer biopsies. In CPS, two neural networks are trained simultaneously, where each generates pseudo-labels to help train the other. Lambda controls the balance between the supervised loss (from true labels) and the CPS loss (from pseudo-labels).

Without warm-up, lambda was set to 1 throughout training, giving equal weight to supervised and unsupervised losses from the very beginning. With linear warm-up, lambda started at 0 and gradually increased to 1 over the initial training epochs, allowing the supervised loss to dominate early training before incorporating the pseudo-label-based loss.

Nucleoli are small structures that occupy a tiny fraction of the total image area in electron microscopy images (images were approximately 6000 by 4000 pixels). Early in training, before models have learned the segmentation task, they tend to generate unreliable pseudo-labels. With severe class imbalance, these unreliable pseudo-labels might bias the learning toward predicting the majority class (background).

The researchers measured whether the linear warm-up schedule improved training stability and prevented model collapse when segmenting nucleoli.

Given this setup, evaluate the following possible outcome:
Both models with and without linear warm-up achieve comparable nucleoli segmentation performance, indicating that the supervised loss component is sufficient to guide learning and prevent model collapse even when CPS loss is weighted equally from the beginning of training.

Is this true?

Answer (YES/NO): NO